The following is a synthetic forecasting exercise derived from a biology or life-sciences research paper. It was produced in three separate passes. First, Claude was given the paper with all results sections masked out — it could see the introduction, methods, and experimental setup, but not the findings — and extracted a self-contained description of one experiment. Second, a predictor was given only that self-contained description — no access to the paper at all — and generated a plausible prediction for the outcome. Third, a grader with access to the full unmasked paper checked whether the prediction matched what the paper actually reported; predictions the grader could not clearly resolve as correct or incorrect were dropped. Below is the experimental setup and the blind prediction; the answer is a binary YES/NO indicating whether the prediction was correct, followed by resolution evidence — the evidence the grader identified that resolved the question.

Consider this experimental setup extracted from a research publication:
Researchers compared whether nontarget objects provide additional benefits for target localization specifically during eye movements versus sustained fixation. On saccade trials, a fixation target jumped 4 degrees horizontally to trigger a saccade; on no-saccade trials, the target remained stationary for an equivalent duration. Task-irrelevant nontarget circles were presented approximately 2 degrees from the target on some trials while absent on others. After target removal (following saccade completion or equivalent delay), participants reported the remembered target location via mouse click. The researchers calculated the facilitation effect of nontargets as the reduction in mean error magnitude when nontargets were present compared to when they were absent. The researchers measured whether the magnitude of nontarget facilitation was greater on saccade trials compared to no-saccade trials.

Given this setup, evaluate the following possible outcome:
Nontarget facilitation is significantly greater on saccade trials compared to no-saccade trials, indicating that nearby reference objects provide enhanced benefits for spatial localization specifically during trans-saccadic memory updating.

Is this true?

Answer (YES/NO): NO